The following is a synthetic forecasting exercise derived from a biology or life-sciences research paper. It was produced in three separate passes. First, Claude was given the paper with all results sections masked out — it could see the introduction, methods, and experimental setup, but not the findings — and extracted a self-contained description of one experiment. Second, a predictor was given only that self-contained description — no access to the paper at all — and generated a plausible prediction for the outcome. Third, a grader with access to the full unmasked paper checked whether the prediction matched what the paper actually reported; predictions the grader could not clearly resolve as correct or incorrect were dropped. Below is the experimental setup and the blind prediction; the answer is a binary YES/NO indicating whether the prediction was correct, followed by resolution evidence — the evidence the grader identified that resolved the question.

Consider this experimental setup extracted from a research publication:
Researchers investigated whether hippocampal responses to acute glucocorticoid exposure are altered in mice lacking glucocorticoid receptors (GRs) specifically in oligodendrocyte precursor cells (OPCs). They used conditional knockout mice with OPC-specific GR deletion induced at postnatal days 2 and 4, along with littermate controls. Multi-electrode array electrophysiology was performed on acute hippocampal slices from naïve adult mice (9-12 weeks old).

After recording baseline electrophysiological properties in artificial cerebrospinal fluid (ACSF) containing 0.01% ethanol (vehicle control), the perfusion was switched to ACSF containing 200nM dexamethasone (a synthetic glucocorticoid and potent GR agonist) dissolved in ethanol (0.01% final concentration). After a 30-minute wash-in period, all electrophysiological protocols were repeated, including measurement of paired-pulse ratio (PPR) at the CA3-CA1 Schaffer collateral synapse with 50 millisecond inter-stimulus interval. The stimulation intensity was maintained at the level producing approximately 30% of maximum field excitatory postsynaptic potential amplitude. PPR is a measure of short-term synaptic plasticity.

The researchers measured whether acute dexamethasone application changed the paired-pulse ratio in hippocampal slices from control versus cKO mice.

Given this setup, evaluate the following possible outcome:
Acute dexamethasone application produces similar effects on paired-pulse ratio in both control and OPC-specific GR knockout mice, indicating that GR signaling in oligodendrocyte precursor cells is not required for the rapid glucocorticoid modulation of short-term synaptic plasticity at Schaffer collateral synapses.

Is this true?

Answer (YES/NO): NO